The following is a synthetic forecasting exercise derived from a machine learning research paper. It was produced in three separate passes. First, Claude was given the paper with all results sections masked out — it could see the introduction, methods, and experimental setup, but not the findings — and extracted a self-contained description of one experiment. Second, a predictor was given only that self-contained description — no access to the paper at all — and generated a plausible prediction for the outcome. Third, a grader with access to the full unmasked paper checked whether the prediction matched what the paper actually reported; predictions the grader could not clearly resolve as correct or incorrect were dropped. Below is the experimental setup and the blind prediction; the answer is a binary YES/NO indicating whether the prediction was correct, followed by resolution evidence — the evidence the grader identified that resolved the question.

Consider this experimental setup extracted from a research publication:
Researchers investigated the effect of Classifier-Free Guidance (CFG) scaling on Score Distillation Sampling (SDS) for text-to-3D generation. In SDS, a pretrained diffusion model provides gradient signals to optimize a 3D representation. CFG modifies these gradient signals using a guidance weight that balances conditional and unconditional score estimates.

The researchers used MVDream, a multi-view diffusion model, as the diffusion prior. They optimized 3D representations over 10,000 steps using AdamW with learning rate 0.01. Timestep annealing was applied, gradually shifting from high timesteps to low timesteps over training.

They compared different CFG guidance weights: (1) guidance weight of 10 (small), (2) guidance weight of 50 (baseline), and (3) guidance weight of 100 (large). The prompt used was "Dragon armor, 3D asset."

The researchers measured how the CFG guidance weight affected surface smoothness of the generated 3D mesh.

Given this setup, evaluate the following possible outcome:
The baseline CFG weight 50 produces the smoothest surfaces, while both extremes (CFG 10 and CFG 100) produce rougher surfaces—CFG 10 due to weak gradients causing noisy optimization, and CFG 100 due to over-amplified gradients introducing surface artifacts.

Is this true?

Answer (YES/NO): NO